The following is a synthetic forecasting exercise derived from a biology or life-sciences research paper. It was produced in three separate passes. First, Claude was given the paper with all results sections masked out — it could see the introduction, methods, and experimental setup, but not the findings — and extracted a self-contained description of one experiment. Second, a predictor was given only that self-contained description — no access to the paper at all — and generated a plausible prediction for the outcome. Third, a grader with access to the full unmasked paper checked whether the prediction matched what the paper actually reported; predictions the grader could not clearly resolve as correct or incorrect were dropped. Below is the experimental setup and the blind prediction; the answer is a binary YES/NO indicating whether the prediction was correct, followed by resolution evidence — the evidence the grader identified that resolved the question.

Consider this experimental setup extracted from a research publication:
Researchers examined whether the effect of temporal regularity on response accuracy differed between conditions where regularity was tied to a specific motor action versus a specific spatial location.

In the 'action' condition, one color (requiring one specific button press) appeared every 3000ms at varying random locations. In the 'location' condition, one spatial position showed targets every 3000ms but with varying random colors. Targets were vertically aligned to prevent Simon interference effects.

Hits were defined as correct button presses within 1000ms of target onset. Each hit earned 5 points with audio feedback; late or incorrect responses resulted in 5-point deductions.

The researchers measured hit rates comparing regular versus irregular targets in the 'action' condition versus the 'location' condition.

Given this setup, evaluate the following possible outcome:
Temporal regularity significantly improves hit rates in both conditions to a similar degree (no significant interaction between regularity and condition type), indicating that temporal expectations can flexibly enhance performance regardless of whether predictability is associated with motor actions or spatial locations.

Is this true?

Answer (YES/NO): YES